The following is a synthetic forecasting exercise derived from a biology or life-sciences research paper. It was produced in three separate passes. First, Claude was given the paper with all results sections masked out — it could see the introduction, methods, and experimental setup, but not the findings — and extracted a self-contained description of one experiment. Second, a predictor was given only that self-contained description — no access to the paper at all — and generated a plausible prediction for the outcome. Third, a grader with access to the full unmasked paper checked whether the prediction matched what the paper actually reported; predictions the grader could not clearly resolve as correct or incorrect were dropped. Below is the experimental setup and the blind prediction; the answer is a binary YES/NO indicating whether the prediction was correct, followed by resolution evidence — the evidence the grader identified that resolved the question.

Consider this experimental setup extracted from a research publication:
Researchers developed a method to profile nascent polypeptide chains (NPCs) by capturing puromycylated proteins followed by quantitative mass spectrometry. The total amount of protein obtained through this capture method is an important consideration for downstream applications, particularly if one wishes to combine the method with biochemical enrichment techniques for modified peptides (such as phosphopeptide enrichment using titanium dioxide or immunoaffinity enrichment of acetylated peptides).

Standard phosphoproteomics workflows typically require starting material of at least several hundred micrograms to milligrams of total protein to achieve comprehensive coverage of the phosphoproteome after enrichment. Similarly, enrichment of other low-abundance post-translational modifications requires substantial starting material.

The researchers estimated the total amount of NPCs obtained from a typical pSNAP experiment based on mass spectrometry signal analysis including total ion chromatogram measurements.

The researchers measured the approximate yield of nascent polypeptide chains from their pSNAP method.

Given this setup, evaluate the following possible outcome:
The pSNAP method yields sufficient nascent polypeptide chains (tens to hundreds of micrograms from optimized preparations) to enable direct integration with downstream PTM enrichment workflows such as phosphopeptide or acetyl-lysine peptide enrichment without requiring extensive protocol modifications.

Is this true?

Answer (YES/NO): NO